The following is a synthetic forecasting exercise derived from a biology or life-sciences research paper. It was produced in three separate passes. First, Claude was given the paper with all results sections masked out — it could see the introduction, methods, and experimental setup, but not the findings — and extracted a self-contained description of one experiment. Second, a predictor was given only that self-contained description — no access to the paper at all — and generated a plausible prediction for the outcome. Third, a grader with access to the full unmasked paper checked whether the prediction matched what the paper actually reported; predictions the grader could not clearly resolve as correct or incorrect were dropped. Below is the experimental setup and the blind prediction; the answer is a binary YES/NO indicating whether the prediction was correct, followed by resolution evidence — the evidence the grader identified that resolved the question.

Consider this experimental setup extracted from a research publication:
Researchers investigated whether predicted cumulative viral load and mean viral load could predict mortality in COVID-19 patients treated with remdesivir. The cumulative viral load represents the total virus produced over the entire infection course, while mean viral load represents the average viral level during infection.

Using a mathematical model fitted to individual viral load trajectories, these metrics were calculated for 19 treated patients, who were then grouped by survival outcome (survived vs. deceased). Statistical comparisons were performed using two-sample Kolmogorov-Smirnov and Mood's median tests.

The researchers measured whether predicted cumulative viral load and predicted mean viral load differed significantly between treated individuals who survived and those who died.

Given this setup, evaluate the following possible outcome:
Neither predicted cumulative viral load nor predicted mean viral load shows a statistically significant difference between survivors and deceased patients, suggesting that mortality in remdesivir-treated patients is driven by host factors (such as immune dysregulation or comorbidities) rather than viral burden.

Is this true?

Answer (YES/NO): YES